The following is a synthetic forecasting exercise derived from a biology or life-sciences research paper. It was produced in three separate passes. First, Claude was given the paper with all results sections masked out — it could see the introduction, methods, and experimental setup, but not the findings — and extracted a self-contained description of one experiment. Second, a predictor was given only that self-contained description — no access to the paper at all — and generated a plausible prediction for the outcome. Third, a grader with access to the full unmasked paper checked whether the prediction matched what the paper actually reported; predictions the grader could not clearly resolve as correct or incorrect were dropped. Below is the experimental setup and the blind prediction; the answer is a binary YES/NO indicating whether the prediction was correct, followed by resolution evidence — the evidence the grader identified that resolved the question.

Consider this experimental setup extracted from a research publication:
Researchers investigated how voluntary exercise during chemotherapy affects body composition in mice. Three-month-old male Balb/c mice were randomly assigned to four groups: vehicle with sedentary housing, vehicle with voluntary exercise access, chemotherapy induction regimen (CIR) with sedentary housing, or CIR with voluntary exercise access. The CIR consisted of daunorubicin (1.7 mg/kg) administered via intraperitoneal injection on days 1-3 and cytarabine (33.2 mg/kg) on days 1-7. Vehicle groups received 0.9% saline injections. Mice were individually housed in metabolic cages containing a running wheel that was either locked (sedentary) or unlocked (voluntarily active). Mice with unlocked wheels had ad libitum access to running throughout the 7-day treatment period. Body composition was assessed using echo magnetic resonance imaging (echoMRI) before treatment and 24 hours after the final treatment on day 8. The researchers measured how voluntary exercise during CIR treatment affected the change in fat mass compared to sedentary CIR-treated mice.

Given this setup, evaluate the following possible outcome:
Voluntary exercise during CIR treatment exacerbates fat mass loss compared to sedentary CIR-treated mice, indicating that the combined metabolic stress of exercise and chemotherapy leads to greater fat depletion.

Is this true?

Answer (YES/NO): YES